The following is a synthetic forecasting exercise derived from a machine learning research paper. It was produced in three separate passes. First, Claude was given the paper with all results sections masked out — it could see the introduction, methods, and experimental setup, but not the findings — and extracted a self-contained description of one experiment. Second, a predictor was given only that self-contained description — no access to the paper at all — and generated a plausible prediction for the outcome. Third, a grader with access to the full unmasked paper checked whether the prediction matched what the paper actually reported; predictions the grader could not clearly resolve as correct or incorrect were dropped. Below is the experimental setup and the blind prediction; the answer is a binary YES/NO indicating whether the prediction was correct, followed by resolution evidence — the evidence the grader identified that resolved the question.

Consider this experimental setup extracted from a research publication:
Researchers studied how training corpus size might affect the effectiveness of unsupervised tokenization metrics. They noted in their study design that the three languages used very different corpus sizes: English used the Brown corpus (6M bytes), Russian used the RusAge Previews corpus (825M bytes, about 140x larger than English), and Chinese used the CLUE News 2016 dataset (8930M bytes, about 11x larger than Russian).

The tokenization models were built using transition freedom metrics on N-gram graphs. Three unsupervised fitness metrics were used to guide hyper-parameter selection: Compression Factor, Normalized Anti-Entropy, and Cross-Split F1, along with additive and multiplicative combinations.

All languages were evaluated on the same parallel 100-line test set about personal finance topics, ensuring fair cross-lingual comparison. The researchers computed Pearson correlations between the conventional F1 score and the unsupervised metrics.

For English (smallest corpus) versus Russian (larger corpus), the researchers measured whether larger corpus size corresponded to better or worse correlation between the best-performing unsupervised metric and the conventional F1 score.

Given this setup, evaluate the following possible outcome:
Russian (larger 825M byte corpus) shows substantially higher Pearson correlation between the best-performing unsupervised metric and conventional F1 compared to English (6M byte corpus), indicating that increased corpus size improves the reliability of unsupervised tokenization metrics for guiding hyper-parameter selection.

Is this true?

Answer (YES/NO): NO